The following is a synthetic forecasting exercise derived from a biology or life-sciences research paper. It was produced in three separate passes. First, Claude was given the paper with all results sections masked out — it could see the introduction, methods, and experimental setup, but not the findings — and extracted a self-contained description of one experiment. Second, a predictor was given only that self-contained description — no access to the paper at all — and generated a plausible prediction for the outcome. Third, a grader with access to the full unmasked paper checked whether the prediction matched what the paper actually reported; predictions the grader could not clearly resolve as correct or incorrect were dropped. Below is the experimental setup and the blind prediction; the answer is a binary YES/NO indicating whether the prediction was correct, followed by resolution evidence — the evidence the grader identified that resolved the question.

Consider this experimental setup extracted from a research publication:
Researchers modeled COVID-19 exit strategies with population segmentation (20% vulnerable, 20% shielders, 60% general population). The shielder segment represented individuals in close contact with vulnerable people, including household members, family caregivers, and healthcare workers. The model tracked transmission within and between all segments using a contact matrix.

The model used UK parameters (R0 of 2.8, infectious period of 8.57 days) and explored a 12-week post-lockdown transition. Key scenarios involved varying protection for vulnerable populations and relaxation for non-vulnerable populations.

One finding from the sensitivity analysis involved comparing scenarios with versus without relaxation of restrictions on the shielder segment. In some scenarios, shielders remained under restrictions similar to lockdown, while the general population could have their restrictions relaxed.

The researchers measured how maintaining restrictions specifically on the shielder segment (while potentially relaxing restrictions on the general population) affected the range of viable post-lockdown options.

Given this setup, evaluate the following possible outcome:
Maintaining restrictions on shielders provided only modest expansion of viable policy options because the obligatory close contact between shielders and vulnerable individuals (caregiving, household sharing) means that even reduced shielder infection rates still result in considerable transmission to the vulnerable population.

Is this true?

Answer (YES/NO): YES